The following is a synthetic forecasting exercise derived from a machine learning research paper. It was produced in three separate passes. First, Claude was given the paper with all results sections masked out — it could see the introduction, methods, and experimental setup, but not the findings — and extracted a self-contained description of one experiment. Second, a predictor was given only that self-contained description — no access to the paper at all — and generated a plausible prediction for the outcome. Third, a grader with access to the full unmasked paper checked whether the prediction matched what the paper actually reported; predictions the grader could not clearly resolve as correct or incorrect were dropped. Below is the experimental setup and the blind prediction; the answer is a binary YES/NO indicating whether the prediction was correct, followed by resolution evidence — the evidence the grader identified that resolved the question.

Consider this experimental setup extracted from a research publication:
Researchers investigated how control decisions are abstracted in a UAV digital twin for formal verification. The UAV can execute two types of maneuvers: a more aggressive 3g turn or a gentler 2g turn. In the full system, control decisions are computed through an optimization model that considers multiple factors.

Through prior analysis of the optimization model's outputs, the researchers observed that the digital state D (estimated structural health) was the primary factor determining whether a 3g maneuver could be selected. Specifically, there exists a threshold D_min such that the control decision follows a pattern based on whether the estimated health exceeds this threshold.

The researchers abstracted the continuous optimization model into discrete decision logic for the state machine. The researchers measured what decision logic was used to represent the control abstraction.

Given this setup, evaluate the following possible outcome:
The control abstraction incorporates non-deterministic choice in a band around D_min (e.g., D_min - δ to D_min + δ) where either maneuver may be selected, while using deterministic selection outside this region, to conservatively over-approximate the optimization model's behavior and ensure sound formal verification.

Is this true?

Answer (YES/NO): NO